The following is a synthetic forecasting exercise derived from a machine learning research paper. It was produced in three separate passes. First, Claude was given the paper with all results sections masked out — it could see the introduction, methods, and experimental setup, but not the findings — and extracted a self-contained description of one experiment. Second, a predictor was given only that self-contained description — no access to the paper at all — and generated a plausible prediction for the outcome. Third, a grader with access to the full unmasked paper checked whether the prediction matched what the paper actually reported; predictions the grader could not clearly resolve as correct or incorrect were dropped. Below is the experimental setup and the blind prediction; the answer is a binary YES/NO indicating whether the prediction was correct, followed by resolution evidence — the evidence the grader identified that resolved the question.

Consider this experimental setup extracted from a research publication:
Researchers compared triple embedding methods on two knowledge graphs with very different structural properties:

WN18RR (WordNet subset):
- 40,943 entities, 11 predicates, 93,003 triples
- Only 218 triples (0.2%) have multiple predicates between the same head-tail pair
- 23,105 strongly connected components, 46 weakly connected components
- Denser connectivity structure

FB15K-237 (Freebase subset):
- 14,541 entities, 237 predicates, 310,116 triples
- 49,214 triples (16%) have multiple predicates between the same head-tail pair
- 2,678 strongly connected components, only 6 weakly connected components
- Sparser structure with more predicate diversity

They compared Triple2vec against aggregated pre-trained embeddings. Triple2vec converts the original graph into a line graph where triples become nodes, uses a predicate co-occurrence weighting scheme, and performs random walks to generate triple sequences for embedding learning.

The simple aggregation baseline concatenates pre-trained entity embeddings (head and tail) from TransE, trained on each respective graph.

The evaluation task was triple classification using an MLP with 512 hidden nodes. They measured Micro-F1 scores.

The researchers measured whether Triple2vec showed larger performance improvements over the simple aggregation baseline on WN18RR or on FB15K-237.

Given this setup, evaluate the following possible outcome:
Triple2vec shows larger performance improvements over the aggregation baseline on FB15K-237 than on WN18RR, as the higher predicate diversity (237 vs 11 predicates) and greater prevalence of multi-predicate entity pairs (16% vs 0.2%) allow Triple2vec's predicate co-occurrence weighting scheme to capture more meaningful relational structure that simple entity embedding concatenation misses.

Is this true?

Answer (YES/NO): NO